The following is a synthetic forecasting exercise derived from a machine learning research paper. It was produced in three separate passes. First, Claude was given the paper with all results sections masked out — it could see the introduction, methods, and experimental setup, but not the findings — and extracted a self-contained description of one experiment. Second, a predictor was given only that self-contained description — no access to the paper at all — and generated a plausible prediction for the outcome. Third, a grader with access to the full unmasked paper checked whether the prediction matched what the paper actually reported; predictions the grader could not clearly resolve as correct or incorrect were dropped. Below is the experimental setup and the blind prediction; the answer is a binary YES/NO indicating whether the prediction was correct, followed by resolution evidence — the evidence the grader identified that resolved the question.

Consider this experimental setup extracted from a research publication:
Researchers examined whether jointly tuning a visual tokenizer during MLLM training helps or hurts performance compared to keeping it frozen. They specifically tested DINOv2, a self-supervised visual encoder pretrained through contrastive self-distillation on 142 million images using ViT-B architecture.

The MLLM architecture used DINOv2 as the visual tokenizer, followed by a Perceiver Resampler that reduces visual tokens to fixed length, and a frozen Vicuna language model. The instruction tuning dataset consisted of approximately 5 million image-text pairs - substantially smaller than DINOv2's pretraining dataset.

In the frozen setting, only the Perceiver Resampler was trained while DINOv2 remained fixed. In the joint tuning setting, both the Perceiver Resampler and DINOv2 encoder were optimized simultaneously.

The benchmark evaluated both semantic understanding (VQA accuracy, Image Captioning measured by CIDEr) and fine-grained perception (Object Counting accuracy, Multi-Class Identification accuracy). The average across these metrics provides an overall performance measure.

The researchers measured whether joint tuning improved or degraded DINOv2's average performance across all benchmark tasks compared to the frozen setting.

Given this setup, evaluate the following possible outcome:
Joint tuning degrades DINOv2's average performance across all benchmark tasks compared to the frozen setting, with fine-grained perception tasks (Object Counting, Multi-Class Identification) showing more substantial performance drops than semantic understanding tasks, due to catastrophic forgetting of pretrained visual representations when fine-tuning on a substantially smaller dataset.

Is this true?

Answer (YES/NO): NO